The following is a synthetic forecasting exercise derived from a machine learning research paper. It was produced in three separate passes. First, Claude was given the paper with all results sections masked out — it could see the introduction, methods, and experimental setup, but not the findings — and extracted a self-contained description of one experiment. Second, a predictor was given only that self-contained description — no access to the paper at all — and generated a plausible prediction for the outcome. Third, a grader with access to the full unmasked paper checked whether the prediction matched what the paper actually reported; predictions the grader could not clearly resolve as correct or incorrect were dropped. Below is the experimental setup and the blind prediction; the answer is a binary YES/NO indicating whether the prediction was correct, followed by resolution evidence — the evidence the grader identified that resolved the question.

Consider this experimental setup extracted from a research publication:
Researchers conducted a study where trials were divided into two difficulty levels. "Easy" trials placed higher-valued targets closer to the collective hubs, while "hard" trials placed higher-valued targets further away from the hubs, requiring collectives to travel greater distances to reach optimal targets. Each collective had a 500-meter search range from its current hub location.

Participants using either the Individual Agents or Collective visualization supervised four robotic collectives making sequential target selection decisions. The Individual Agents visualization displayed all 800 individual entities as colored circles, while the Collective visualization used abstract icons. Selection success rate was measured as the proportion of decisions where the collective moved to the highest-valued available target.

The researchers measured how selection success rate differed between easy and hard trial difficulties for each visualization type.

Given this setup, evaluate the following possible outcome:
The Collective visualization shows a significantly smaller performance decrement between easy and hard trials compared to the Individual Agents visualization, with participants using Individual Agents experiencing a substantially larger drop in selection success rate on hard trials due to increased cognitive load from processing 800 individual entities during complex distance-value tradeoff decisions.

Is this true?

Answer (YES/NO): NO